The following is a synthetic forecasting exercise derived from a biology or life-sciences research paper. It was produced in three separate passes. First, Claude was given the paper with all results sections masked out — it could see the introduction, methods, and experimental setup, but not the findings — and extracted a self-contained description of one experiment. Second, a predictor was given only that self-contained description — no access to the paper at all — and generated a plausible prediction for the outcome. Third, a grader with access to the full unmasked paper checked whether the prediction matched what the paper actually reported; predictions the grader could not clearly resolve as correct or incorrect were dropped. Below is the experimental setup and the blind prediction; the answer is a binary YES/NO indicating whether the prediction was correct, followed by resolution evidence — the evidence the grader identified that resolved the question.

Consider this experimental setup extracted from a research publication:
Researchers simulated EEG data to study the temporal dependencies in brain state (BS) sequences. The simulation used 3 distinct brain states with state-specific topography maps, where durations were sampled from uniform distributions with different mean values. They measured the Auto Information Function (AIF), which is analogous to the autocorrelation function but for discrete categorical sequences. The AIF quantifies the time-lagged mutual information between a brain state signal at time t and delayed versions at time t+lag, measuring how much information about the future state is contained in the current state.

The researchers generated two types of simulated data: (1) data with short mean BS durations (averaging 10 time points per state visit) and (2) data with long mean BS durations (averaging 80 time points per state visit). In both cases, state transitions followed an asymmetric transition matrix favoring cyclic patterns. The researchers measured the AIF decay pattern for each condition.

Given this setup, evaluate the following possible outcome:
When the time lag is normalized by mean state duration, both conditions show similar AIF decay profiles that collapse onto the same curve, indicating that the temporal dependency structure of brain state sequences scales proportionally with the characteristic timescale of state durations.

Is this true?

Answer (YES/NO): NO